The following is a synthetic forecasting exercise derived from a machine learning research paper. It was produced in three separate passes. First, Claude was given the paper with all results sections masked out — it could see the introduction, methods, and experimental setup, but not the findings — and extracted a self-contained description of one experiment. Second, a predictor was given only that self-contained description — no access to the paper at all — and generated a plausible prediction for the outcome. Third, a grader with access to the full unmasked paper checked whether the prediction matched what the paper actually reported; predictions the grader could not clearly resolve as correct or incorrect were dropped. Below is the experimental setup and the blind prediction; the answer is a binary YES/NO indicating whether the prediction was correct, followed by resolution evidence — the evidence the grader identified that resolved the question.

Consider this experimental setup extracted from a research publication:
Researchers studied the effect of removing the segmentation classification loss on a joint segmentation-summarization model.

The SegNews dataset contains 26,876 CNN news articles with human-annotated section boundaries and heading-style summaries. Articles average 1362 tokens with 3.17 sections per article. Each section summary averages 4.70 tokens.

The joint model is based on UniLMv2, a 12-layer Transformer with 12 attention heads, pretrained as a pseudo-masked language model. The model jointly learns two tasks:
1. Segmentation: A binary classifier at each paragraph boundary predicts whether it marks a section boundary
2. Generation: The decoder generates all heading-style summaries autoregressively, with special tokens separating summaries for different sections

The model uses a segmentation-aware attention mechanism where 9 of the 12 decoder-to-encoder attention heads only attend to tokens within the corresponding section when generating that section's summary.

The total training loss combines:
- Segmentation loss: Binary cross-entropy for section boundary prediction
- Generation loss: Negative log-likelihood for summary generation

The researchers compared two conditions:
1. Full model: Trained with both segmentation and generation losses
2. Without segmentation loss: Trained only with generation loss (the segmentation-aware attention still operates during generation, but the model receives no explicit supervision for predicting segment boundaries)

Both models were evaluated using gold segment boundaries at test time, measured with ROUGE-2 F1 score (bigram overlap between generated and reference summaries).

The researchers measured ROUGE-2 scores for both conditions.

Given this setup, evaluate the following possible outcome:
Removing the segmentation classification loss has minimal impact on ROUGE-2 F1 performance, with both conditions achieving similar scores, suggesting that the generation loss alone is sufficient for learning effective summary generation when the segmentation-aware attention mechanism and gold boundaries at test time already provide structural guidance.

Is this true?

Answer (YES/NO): NO